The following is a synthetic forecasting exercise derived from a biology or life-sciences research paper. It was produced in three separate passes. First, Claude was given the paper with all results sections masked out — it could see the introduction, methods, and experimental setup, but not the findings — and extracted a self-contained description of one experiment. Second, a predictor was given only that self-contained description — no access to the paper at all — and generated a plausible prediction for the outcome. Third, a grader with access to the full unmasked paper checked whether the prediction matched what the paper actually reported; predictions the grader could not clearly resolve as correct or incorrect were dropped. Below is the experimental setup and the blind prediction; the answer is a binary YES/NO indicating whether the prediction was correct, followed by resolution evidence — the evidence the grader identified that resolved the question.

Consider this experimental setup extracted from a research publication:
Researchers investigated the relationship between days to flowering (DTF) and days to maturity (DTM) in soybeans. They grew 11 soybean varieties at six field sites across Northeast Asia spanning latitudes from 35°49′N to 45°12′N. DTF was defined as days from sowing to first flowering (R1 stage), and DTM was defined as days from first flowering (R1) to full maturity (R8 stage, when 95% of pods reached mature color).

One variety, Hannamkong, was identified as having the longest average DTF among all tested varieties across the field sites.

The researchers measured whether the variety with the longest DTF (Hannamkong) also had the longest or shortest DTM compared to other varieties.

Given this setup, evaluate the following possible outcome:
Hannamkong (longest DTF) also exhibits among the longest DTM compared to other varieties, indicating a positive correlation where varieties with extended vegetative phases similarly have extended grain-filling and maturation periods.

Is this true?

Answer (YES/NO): NO